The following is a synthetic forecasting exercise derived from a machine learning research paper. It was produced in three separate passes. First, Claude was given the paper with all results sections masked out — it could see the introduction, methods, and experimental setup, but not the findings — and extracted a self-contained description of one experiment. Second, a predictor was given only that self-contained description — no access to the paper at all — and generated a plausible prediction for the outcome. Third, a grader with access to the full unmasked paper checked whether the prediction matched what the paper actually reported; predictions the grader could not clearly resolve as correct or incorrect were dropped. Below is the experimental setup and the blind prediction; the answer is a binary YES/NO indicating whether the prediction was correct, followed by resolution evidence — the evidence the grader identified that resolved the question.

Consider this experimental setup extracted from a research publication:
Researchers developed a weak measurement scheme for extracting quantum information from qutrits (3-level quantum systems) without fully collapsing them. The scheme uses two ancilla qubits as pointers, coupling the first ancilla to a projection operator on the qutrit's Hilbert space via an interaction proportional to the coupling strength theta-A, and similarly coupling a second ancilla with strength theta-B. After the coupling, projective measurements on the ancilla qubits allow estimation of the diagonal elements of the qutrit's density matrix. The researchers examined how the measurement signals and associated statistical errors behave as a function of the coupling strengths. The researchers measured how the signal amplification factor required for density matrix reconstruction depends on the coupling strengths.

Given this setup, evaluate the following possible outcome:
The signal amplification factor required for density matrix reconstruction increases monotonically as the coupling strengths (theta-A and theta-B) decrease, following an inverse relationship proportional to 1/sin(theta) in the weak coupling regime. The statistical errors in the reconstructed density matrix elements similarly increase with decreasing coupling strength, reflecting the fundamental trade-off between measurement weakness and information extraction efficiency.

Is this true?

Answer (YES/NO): NO